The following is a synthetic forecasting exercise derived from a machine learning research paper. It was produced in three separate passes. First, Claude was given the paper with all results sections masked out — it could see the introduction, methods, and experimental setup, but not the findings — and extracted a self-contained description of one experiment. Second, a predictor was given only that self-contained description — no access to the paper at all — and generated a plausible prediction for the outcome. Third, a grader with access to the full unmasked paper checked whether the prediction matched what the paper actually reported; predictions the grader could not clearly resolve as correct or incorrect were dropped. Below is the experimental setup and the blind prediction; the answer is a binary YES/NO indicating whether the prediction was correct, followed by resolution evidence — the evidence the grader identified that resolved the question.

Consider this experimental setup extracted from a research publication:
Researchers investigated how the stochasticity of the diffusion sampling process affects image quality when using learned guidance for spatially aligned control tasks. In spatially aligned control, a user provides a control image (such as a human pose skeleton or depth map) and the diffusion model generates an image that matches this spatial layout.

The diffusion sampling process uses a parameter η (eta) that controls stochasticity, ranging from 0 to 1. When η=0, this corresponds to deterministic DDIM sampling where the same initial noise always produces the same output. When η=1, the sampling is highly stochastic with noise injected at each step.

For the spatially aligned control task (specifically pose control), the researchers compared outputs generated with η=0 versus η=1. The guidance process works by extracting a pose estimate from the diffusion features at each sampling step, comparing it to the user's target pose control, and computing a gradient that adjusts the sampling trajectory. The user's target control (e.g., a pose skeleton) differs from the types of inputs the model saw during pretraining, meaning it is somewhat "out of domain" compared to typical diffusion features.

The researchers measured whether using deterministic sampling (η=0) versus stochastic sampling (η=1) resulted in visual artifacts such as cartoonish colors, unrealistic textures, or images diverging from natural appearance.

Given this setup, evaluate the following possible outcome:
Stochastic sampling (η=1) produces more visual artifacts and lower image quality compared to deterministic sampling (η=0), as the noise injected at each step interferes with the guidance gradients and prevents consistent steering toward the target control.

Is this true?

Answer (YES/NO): NO